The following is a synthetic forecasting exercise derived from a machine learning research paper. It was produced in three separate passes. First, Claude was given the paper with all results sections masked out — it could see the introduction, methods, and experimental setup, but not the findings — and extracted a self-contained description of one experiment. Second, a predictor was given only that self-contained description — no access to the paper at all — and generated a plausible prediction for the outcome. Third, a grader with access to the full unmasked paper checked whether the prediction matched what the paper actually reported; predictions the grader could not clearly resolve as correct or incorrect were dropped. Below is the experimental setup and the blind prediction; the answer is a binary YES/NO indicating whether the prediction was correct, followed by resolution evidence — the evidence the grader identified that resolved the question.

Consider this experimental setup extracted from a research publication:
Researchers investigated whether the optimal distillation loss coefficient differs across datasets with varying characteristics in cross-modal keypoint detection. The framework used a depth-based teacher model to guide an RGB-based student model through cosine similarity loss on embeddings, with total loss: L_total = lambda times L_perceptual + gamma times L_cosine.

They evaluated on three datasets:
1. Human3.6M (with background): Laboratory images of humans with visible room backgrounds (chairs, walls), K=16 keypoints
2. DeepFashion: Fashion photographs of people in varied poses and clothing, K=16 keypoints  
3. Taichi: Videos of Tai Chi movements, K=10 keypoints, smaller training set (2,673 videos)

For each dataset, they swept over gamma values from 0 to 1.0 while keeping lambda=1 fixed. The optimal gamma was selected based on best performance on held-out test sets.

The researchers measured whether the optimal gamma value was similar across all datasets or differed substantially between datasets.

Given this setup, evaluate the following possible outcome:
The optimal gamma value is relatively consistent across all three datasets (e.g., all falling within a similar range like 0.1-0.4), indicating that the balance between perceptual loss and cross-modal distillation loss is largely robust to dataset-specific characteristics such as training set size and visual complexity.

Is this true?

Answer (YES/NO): NO